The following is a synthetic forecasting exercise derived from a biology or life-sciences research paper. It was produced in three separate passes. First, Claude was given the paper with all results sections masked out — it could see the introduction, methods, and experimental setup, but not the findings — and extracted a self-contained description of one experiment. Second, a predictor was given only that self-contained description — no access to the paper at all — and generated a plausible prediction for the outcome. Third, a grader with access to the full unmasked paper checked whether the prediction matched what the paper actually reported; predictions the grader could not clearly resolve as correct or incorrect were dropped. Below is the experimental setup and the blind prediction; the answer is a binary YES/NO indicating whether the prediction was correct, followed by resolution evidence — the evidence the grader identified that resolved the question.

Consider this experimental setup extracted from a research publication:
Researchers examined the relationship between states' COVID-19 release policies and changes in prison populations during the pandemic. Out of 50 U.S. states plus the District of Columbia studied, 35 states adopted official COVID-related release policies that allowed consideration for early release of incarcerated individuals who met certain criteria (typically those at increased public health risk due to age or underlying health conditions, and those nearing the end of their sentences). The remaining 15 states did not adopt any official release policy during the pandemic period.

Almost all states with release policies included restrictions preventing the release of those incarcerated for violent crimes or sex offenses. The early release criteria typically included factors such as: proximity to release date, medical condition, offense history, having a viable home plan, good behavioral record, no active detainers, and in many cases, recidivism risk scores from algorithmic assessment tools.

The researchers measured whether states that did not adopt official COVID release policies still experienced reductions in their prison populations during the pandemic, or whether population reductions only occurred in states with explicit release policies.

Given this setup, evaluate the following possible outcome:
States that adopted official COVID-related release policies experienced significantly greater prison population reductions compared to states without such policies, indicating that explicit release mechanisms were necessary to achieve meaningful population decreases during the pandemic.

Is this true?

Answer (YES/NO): NO